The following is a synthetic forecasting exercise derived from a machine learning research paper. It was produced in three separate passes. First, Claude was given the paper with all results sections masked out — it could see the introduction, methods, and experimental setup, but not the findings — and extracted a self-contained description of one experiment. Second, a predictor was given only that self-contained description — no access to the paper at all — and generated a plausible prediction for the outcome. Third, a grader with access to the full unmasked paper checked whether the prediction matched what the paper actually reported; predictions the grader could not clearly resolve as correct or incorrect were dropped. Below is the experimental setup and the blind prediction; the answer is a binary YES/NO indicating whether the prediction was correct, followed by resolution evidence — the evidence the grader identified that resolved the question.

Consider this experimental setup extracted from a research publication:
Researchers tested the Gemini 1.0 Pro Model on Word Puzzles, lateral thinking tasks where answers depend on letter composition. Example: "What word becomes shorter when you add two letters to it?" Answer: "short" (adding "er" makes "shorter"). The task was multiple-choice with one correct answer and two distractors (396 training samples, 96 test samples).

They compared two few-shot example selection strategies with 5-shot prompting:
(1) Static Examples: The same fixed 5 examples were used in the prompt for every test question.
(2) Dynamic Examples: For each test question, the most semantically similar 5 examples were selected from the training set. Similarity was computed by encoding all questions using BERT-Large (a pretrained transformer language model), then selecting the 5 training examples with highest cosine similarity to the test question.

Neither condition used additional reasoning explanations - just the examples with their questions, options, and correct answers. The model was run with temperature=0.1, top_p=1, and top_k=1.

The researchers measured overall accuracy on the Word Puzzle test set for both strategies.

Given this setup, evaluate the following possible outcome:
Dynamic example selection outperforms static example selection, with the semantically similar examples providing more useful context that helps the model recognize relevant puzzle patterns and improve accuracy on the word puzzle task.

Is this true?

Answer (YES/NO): YES